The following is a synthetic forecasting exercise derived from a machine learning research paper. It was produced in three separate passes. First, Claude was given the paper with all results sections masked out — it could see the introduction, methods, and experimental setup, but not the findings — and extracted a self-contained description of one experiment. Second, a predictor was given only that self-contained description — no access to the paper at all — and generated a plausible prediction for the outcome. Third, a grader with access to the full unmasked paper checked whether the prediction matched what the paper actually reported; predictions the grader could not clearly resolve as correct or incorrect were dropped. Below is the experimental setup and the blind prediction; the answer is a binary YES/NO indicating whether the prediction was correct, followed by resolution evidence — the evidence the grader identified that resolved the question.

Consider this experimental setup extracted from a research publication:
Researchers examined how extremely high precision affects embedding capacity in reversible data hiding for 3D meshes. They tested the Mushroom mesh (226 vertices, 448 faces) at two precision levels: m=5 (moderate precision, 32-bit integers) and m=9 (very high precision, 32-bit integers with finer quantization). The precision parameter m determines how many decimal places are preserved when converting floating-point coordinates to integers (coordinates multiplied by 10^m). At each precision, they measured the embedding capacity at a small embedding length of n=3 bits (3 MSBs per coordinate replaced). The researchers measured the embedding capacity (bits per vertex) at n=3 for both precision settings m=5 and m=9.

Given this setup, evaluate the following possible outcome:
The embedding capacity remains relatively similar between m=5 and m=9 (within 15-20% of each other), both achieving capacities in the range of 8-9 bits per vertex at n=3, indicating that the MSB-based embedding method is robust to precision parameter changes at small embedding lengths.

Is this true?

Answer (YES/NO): NO